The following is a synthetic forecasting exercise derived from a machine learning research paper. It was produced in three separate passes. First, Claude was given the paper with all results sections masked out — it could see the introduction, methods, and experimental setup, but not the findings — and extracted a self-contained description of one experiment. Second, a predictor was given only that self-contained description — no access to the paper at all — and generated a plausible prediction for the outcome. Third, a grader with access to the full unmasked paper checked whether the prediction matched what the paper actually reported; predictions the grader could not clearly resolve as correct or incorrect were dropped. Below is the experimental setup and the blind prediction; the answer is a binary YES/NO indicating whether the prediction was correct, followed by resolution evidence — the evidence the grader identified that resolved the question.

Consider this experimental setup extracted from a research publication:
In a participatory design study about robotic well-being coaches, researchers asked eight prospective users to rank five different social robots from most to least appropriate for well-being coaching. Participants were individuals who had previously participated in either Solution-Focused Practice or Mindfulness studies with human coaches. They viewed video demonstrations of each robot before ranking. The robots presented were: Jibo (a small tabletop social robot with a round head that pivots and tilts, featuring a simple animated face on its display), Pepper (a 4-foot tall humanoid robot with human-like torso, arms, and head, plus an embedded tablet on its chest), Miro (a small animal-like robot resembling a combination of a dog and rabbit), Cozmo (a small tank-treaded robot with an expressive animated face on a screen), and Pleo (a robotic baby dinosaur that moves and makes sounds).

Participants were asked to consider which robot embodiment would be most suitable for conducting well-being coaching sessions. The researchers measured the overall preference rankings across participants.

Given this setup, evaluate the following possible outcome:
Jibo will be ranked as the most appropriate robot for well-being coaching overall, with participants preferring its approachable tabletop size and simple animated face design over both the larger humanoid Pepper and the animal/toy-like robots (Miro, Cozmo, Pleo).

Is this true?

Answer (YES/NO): YES